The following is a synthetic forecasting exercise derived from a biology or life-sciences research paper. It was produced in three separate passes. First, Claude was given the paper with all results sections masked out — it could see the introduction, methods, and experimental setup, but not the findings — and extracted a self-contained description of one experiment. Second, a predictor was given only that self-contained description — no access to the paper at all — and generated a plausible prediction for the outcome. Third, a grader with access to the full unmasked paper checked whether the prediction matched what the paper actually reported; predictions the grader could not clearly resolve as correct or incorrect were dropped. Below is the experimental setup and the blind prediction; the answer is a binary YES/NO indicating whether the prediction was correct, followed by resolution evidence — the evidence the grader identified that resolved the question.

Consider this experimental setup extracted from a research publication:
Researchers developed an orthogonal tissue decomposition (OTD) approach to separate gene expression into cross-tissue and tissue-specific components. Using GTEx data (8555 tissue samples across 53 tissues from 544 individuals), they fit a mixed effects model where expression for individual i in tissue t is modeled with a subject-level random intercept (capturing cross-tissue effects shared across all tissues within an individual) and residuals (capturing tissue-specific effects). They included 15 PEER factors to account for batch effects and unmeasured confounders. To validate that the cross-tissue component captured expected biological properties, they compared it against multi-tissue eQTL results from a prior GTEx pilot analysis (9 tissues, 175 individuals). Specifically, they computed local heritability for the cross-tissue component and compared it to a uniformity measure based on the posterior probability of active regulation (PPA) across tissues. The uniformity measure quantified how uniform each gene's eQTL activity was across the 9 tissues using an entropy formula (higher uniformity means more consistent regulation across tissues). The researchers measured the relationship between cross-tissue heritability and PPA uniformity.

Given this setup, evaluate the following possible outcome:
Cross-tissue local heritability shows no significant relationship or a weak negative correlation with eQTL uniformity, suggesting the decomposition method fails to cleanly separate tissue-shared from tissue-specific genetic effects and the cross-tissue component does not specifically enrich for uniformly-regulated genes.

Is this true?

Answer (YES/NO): NO